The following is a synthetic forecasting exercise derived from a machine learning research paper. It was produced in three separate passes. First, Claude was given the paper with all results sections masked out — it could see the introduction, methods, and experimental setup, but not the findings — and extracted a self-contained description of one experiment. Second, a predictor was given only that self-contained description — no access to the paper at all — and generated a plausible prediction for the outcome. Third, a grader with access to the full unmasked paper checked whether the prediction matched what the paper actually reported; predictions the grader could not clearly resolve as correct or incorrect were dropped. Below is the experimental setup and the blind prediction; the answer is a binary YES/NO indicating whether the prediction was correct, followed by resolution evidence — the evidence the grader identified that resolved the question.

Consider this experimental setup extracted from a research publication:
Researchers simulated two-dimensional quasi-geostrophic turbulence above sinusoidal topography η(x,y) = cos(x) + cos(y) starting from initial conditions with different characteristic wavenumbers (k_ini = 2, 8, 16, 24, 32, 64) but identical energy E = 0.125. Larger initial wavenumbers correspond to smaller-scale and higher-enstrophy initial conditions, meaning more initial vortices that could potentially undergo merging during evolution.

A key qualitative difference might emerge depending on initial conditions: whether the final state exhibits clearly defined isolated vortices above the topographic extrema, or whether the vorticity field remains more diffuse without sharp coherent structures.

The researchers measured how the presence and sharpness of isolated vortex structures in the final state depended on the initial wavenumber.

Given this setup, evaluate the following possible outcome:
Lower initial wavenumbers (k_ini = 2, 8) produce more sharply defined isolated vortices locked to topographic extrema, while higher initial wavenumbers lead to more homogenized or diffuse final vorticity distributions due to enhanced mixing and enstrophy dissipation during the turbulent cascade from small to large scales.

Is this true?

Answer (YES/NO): NO